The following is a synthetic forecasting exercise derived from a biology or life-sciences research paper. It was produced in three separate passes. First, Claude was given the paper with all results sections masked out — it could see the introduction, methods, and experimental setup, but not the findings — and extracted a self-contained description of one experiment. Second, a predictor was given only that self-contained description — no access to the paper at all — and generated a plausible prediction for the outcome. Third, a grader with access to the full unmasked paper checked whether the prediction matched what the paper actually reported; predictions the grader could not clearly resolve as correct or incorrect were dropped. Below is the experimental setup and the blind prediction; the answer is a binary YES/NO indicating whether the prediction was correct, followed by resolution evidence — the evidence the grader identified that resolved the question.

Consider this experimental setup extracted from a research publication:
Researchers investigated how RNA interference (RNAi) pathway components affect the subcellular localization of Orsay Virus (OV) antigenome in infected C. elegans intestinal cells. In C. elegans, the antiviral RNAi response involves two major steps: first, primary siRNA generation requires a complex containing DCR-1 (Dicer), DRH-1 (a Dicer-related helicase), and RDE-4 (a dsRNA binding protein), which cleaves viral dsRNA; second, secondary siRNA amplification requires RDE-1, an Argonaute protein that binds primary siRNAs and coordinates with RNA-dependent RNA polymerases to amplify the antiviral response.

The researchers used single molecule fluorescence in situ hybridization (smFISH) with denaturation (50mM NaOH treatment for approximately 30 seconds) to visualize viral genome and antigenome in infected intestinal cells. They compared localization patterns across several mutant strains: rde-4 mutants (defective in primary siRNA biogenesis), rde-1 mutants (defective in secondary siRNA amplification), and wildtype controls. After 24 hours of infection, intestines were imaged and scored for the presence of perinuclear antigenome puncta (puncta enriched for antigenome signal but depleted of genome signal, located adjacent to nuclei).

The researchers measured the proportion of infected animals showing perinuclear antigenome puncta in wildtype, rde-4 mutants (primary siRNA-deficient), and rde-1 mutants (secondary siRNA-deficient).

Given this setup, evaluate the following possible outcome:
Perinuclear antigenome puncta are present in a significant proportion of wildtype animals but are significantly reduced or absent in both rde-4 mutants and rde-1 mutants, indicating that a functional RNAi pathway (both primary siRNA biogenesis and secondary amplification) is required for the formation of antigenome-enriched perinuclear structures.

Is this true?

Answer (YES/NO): NO